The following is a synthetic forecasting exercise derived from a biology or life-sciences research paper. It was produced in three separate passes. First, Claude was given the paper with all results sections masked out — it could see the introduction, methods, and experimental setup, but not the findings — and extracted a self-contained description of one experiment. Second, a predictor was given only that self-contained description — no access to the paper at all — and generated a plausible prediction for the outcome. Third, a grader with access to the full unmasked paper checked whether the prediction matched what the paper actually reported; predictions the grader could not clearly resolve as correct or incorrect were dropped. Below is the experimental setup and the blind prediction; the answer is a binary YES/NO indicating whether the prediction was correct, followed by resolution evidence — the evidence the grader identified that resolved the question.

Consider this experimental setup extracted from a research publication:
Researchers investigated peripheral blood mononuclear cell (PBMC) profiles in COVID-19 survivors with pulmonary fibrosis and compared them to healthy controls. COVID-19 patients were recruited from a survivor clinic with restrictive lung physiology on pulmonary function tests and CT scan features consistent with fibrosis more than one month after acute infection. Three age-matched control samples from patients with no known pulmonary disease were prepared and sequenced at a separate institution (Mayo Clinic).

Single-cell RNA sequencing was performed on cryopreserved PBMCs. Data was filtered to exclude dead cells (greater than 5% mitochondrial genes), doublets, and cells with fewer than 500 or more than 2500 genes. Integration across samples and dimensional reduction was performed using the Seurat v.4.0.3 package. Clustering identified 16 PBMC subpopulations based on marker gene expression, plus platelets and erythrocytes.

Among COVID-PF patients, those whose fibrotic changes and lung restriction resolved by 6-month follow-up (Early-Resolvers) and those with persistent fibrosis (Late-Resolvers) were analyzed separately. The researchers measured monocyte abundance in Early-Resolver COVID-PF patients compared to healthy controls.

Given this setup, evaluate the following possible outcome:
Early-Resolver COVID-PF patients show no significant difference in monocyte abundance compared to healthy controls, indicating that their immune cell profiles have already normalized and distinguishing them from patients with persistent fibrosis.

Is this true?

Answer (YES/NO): YES